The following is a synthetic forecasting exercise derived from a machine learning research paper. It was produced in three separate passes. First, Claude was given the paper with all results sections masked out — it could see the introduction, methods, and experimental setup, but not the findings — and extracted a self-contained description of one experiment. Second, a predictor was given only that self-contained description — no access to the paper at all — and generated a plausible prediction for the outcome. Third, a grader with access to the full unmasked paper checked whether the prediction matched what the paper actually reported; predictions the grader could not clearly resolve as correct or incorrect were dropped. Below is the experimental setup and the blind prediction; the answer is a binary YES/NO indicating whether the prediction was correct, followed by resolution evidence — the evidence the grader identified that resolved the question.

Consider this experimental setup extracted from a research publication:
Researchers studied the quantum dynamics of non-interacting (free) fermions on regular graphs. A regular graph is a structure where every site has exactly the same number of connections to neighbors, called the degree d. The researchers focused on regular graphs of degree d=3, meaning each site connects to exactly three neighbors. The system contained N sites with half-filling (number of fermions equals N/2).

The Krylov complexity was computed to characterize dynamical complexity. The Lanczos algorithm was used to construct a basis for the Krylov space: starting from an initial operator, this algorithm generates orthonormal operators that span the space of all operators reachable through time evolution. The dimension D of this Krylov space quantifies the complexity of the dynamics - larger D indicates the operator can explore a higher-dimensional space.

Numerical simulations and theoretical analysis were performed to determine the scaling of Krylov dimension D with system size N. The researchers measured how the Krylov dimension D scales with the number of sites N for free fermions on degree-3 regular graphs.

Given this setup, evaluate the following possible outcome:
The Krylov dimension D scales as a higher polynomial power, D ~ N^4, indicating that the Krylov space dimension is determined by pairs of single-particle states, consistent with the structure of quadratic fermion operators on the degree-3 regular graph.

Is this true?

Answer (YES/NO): NO